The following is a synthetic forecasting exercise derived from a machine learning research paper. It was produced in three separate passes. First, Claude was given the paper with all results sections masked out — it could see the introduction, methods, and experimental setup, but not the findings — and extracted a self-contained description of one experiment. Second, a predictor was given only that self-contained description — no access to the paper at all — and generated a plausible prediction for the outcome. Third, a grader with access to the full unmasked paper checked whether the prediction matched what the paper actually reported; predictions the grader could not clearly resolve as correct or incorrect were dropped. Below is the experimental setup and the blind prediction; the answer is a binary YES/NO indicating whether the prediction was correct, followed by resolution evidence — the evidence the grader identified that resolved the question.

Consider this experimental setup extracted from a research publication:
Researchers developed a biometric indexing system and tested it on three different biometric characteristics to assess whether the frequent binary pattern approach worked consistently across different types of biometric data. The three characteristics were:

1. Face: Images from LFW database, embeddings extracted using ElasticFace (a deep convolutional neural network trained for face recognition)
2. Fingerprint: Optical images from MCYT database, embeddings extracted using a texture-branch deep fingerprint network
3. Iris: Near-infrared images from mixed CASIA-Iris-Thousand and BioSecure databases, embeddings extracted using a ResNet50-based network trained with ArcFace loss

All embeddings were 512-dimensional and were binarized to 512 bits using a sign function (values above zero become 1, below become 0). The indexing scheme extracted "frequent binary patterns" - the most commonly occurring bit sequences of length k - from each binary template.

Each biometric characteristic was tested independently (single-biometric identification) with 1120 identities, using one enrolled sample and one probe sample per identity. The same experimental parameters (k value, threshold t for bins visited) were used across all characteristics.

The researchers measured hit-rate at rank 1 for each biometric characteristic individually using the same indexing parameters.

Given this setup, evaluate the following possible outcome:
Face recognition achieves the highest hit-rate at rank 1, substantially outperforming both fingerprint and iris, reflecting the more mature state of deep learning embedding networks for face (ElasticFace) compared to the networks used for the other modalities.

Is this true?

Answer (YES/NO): NO